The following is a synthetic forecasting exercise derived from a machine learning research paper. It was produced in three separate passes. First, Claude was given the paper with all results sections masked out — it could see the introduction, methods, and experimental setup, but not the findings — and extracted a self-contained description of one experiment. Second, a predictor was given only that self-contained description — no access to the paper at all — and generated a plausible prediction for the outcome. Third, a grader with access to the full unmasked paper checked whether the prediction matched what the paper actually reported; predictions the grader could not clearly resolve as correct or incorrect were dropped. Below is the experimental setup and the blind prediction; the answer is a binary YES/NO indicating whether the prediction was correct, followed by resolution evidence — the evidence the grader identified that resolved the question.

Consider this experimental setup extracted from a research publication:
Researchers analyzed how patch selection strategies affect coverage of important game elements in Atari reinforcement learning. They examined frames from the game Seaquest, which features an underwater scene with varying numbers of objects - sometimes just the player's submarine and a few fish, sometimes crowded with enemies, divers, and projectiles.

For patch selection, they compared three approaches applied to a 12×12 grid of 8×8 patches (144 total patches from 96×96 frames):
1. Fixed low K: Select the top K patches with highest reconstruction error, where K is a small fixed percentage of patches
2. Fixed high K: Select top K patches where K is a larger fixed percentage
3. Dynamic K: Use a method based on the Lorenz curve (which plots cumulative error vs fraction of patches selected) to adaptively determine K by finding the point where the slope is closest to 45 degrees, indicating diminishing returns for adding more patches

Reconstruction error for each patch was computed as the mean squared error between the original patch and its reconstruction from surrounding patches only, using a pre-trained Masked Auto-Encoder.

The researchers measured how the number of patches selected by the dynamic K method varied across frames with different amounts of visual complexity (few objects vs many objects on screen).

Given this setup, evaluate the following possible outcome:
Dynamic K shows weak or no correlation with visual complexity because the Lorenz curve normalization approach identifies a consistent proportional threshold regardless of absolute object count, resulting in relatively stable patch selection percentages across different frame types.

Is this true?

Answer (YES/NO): NO